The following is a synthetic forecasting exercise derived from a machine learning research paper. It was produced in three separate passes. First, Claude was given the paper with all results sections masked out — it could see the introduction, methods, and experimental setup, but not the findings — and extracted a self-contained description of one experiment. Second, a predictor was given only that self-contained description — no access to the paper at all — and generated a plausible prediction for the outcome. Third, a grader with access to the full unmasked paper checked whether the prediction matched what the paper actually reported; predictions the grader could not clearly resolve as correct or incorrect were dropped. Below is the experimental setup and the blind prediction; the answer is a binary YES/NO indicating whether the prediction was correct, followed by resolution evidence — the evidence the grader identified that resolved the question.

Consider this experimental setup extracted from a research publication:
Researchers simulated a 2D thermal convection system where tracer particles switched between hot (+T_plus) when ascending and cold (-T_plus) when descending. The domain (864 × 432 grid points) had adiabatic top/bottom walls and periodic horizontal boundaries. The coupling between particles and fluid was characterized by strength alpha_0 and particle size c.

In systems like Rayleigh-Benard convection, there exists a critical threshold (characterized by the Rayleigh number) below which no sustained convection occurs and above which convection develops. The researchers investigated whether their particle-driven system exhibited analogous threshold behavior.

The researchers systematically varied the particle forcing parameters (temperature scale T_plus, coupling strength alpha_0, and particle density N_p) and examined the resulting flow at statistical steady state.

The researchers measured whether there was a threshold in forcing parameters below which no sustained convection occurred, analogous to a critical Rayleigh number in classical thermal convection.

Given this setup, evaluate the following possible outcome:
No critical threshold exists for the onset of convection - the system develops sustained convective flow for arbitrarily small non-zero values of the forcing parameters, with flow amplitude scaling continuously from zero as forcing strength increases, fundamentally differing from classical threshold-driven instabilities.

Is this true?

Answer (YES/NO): NO